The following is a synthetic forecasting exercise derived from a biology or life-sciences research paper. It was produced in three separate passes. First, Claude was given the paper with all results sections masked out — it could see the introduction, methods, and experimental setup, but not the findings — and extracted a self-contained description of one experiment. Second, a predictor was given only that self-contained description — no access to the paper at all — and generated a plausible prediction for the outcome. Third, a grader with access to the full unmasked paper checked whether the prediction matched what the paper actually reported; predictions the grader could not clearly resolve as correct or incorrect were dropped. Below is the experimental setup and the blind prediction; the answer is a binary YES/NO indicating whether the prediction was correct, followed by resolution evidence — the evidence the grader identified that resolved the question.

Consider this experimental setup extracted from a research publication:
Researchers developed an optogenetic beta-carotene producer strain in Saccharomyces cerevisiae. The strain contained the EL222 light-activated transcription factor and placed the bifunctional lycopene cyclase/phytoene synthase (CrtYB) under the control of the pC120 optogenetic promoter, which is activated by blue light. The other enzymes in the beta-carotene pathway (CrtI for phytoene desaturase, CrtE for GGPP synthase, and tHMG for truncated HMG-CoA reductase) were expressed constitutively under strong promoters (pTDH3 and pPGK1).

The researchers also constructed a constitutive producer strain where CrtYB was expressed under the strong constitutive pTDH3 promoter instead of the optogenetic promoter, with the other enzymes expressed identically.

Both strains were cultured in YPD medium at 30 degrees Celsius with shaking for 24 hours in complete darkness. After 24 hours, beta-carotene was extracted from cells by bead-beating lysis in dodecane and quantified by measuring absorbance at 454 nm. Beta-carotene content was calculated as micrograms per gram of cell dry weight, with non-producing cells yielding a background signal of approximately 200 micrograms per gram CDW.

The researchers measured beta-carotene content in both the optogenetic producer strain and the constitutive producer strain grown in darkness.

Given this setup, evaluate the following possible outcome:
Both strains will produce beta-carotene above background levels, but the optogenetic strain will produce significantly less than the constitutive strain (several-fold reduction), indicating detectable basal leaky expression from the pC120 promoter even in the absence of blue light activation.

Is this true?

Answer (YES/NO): NO